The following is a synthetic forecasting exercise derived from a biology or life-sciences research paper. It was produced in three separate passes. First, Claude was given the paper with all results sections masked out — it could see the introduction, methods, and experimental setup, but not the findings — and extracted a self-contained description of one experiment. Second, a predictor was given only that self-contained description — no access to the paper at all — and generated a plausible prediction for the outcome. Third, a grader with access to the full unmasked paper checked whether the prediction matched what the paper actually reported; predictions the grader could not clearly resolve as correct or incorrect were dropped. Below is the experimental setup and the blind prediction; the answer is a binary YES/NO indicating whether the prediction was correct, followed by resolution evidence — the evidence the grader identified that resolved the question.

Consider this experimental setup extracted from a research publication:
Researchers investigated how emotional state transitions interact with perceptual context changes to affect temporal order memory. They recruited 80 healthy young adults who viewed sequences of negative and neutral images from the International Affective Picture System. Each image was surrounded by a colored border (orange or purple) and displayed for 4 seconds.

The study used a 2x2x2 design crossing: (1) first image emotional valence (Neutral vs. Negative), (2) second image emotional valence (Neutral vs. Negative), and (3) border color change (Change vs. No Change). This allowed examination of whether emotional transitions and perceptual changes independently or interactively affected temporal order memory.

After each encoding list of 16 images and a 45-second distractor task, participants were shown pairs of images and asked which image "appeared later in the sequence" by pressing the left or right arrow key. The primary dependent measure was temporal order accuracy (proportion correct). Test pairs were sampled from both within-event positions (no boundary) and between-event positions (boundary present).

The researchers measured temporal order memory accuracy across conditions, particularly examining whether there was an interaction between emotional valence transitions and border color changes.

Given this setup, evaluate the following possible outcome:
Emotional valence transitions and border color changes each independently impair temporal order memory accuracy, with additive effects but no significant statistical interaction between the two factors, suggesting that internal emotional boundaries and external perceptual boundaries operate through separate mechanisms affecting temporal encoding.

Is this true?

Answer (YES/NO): NO